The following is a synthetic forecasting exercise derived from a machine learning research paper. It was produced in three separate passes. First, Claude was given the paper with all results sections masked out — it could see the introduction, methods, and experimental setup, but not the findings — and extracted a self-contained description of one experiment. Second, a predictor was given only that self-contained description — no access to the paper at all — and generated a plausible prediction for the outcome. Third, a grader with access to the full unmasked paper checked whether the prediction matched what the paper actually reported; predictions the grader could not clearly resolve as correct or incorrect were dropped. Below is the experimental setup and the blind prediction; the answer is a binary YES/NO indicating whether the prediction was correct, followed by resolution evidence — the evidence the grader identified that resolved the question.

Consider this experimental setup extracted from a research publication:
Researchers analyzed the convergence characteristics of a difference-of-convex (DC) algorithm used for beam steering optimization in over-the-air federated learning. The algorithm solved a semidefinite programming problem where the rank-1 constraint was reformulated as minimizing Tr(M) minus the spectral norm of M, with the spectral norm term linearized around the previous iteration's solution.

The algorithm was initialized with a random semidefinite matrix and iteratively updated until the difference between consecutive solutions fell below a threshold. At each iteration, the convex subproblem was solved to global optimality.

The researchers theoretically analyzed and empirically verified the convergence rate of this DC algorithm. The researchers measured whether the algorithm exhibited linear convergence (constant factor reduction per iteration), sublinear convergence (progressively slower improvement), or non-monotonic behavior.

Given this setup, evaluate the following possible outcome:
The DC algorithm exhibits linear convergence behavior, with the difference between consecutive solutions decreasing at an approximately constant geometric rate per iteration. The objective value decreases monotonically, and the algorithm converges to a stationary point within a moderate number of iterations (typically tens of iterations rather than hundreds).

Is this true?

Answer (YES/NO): YES